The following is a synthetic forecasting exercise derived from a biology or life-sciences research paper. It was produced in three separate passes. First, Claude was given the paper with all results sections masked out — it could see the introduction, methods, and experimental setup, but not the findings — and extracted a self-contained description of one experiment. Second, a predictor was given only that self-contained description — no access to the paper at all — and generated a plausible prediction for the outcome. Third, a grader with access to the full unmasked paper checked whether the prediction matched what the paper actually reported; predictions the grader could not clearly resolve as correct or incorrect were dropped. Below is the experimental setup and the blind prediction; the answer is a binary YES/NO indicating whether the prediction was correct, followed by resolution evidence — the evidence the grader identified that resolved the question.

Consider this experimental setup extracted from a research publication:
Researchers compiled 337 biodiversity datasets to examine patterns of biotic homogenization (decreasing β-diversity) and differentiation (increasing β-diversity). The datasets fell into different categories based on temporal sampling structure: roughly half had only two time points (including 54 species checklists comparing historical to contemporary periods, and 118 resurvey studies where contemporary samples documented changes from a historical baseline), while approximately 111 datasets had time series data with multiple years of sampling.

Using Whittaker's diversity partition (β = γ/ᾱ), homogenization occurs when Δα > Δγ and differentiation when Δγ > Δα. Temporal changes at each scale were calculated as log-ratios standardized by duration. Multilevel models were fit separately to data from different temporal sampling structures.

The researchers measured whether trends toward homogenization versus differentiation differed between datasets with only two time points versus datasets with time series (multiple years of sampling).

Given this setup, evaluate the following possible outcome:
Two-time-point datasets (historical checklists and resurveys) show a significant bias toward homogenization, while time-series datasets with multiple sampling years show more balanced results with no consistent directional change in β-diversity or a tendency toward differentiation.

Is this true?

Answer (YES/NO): YES